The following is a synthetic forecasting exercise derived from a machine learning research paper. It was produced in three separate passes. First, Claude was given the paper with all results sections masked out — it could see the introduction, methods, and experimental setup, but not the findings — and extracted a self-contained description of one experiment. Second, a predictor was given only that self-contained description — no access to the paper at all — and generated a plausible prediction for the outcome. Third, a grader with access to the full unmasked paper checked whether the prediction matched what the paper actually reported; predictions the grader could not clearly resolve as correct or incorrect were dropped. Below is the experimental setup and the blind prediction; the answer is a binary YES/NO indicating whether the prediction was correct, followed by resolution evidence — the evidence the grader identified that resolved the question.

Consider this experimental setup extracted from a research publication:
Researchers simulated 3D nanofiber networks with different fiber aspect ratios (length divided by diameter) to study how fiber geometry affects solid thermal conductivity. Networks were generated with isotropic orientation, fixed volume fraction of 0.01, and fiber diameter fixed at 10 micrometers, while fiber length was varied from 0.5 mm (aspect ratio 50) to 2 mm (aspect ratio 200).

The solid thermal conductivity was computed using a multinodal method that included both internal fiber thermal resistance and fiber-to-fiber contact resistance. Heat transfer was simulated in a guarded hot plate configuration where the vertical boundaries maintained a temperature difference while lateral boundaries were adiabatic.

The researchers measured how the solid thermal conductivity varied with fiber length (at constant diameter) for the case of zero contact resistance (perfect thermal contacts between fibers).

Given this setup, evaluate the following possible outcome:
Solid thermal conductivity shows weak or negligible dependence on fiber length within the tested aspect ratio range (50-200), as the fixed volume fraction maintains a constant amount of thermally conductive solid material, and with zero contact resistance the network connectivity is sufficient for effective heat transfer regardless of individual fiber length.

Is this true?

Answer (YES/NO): NO